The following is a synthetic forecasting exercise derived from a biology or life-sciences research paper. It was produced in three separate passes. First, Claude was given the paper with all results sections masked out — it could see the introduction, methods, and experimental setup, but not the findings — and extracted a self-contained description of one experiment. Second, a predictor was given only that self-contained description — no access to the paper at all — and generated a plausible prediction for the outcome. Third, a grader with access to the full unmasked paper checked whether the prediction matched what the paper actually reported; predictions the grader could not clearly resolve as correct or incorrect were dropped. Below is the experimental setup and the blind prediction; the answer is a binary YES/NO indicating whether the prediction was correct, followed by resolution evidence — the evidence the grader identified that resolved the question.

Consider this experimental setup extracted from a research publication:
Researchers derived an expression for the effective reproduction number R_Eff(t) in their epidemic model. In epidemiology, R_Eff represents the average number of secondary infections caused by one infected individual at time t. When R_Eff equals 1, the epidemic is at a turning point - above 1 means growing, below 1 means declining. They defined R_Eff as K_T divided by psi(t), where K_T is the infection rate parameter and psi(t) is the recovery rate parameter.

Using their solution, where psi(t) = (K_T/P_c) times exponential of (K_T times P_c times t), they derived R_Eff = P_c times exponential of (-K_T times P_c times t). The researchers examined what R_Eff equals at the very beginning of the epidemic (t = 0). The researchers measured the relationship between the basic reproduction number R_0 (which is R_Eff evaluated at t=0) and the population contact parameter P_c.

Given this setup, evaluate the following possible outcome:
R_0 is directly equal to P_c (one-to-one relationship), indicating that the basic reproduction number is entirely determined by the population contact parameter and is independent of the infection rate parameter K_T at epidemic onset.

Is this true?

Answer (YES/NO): YES